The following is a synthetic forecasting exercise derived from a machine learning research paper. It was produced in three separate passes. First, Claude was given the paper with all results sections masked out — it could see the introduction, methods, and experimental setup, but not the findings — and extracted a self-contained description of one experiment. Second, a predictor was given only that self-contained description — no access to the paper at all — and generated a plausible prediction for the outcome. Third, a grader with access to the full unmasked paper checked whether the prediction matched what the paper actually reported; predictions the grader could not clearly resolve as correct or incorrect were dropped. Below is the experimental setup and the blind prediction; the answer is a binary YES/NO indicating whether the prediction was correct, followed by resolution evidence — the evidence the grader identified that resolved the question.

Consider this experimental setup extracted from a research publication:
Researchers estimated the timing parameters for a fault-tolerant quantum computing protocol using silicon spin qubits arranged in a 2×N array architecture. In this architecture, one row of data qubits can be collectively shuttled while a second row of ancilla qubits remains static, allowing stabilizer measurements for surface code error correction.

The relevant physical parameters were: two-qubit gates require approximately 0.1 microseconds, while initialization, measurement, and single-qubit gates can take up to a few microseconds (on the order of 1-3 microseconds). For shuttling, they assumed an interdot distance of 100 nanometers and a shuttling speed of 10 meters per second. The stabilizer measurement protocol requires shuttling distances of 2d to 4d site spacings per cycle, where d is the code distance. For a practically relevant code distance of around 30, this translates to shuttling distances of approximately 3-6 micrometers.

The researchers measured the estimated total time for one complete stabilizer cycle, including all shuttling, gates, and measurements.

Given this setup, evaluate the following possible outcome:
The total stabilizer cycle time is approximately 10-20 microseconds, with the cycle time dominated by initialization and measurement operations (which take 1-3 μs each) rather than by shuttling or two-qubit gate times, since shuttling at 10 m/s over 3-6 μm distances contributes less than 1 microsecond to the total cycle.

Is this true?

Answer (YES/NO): NO